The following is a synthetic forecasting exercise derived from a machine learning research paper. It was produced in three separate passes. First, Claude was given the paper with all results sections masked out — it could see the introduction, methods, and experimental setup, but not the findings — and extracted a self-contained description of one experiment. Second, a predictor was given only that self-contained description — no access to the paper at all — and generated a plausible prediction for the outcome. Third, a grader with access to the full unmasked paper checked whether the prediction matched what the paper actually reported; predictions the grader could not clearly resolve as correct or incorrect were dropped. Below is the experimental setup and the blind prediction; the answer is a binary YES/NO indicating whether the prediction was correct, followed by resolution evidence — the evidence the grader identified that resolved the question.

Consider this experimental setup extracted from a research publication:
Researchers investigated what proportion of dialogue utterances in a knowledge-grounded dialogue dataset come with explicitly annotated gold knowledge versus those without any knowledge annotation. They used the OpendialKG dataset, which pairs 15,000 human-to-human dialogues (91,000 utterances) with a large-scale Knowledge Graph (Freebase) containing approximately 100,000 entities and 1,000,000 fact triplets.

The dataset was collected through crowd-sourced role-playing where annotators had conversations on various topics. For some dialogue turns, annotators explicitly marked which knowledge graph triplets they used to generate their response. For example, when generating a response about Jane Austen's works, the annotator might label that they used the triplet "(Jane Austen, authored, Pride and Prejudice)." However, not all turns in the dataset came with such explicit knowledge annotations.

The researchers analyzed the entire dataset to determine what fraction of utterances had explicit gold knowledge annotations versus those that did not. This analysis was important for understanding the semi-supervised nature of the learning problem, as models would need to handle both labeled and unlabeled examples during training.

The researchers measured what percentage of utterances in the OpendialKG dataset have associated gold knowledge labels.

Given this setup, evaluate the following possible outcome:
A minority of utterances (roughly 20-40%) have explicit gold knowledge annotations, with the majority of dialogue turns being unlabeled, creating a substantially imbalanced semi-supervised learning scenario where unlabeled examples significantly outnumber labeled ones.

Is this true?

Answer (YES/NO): NO